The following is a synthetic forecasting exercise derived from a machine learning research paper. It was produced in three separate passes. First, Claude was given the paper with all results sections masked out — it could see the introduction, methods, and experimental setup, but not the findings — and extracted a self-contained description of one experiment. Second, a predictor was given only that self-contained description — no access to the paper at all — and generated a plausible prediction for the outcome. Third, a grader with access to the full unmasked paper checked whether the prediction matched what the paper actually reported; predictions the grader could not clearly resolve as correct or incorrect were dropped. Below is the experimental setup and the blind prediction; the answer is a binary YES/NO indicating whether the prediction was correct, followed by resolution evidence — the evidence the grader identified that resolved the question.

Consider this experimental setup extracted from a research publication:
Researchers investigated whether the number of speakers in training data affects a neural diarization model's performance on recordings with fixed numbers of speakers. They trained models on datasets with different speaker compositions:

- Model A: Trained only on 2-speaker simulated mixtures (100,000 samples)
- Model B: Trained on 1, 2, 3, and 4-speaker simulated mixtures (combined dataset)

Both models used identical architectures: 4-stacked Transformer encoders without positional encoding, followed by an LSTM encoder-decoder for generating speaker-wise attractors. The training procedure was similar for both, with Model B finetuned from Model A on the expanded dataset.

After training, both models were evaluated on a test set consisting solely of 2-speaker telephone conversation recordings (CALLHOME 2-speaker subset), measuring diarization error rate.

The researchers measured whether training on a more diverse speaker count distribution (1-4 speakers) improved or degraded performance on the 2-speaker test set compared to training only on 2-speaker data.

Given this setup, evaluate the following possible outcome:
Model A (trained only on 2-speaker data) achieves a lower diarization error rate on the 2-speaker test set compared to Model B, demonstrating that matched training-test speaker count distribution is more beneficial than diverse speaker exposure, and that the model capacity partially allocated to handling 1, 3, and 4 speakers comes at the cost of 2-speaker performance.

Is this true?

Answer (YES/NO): YES